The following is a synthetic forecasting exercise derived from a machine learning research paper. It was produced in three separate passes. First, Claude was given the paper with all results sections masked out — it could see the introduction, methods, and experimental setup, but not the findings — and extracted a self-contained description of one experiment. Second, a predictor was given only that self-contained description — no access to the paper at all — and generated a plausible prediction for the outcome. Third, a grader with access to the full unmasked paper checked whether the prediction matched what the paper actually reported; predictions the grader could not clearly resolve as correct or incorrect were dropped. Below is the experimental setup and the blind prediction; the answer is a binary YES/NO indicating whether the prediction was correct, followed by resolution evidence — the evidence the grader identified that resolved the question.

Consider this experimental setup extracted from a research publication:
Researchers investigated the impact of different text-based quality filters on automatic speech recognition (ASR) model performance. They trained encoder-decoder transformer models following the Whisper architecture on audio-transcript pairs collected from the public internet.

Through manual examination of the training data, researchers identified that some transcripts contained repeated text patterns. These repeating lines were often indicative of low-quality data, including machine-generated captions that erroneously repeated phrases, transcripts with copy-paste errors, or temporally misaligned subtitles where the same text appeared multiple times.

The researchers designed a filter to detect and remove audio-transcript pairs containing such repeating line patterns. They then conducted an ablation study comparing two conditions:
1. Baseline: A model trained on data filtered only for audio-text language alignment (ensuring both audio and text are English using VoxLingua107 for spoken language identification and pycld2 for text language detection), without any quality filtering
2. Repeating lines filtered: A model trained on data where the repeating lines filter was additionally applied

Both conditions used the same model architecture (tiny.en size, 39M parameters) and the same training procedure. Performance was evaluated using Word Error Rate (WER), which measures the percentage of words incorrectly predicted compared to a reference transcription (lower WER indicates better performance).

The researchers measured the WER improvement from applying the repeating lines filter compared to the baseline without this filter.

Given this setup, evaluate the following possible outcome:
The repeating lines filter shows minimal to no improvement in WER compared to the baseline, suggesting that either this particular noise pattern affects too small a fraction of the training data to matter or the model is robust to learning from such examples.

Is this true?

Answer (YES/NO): NO